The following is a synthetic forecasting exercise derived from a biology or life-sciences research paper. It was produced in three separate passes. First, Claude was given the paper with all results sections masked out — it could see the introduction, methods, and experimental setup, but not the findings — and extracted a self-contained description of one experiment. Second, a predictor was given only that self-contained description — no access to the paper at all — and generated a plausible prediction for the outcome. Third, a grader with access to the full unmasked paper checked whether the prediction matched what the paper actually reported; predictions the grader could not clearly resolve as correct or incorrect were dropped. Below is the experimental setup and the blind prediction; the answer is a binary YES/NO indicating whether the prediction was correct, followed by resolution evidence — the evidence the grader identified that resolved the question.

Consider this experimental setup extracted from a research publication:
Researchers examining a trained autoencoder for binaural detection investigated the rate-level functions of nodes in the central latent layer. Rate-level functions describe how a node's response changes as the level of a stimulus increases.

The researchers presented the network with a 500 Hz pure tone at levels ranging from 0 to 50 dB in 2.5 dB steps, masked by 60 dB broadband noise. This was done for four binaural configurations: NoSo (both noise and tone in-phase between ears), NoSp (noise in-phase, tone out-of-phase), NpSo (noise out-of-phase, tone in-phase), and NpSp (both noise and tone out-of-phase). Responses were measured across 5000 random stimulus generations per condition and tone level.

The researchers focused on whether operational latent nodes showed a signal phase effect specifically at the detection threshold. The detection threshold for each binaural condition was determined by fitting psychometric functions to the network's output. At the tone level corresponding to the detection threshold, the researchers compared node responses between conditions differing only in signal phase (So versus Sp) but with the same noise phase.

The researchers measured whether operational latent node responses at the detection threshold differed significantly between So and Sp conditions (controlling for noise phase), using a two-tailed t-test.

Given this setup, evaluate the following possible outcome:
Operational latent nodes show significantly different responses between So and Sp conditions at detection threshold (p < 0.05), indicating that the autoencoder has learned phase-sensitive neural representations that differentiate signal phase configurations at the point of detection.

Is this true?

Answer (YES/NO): YES